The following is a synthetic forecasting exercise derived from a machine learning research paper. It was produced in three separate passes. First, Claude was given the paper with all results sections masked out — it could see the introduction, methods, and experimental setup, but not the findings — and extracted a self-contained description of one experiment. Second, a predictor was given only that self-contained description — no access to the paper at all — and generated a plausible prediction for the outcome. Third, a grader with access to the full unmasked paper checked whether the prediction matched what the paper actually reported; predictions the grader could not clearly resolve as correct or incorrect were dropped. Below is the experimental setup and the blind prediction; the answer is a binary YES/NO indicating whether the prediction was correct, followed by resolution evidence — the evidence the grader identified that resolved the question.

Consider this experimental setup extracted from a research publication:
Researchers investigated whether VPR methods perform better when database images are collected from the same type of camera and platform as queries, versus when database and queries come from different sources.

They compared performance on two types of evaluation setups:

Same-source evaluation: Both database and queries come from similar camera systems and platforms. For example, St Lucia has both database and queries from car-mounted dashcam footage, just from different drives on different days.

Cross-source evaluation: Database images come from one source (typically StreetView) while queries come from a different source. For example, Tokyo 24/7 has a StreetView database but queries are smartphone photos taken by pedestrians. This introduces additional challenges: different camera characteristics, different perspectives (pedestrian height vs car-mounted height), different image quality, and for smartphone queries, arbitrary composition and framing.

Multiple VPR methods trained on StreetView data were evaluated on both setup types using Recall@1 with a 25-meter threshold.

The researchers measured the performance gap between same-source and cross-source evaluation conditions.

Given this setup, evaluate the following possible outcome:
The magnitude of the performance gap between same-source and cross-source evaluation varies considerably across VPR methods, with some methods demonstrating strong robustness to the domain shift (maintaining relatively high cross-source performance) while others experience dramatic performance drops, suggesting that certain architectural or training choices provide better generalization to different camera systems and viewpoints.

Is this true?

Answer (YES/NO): YES